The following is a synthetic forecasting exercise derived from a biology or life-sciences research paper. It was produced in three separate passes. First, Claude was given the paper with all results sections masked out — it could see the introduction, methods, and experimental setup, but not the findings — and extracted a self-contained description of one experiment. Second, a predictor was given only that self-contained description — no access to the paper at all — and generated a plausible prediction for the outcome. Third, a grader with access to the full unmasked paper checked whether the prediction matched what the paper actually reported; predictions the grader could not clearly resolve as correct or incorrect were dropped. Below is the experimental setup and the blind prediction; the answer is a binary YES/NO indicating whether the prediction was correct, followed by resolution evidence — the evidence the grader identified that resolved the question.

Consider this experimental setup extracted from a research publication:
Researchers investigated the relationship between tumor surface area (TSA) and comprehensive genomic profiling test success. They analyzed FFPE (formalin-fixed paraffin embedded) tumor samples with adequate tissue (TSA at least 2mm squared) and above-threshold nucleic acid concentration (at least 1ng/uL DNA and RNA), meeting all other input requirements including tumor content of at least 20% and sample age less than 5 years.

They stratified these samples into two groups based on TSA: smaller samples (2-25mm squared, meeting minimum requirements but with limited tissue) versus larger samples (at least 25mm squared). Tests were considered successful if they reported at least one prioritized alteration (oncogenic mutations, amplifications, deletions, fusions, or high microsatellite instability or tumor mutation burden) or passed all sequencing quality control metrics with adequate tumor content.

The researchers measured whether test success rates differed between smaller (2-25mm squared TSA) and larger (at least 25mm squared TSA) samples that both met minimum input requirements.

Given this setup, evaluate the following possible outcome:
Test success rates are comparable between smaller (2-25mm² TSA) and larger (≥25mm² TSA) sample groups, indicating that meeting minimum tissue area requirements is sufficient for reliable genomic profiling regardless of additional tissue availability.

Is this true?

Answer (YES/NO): YES